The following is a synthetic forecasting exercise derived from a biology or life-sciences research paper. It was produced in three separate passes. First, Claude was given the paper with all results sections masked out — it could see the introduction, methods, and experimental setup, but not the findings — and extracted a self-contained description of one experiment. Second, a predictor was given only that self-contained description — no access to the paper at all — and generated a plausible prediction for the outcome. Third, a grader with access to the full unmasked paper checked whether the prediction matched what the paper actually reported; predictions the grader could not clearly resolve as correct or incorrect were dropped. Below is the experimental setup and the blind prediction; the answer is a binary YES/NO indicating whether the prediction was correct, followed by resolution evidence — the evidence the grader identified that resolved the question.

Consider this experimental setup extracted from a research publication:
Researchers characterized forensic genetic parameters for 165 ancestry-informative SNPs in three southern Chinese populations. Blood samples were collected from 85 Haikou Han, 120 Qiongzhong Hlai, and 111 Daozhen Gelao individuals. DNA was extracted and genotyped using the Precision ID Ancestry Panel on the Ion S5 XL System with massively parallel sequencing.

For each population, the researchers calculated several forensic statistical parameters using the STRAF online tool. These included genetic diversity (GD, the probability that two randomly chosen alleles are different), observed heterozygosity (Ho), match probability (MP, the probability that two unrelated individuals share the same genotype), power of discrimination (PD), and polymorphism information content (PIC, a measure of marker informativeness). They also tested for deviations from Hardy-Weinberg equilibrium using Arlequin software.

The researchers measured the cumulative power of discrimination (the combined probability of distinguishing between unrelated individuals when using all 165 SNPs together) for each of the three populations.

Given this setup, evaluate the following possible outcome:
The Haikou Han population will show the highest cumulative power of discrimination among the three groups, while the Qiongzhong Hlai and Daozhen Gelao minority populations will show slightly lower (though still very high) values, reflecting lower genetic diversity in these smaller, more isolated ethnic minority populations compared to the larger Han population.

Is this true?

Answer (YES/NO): NO